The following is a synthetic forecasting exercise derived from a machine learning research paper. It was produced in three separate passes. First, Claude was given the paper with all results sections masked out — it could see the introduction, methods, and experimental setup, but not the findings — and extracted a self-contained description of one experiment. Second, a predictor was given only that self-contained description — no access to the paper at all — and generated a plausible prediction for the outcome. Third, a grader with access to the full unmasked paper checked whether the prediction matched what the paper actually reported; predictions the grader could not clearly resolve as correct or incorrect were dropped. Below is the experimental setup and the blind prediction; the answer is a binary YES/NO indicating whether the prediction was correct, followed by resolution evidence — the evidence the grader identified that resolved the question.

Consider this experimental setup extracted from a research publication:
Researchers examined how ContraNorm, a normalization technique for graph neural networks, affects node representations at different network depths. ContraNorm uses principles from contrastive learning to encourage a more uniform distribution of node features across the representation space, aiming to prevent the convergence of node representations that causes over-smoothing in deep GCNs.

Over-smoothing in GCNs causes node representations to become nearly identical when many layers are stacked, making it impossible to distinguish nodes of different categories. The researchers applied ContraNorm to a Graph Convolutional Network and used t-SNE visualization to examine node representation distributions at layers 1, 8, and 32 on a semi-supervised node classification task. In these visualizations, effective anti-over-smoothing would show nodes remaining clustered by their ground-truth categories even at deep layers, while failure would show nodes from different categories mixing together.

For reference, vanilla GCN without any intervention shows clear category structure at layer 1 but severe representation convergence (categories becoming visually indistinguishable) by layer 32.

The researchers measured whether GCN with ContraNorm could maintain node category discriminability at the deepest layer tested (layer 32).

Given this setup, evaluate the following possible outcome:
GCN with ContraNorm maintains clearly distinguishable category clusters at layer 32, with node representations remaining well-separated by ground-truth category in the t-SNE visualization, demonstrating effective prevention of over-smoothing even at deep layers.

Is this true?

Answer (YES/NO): NO